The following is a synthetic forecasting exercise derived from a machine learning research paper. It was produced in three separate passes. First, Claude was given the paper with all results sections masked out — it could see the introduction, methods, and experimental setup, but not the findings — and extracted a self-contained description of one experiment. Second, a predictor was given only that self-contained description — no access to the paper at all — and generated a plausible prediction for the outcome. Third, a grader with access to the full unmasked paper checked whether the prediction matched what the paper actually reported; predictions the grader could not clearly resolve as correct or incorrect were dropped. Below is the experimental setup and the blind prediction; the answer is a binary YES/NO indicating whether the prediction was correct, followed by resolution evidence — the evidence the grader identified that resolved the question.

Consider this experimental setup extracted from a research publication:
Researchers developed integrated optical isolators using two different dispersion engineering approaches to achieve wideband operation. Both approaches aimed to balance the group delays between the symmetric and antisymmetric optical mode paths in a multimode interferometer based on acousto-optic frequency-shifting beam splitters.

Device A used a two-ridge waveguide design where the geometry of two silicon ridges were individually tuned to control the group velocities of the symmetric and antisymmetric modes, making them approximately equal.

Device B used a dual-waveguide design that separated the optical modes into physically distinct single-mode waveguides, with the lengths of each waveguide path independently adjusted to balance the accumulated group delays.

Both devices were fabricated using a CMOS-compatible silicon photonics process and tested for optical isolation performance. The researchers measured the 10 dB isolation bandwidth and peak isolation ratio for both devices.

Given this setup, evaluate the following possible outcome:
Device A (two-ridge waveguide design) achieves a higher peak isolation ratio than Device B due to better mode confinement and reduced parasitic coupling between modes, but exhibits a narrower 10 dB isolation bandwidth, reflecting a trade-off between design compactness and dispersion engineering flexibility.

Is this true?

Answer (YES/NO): NO